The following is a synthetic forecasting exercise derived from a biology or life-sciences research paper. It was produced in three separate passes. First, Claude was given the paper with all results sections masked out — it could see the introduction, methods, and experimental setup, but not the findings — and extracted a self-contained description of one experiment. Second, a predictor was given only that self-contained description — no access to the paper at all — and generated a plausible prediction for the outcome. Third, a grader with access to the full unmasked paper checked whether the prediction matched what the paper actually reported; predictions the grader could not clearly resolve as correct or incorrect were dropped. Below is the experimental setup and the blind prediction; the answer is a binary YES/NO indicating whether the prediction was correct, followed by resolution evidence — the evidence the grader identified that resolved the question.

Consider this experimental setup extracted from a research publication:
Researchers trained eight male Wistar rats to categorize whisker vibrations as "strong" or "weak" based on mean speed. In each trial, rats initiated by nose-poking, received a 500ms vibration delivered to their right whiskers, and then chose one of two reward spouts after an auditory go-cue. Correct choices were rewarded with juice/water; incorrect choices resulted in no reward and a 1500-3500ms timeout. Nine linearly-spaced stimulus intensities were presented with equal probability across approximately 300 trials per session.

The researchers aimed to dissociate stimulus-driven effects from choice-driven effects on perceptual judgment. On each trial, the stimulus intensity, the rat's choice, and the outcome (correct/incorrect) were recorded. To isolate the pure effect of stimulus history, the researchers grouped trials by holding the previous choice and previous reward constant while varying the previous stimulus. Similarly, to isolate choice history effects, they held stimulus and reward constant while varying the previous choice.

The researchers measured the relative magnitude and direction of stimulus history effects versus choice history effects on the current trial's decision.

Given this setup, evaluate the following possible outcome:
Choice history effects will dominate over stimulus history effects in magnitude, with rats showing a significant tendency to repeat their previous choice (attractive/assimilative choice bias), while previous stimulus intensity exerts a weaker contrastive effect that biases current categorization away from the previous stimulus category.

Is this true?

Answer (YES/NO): NO